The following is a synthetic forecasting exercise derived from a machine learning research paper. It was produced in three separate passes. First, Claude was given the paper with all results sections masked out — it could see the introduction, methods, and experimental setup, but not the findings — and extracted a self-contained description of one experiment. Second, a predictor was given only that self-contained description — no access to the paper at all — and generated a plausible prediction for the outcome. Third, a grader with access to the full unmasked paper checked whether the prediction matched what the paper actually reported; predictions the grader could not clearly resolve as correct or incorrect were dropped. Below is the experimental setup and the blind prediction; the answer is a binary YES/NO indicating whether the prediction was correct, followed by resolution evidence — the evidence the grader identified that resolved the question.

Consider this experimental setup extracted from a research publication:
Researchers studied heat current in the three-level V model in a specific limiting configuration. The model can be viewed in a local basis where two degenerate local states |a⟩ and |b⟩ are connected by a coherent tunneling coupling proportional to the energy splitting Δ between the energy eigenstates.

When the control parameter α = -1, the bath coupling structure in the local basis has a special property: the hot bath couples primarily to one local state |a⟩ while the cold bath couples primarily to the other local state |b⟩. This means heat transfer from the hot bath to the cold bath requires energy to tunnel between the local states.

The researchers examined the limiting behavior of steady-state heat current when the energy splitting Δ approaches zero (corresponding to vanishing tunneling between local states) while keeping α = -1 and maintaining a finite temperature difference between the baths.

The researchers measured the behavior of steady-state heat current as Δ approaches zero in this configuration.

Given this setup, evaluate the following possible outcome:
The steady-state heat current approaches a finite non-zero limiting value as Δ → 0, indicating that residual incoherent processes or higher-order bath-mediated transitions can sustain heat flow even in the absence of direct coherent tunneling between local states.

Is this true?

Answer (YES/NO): NO